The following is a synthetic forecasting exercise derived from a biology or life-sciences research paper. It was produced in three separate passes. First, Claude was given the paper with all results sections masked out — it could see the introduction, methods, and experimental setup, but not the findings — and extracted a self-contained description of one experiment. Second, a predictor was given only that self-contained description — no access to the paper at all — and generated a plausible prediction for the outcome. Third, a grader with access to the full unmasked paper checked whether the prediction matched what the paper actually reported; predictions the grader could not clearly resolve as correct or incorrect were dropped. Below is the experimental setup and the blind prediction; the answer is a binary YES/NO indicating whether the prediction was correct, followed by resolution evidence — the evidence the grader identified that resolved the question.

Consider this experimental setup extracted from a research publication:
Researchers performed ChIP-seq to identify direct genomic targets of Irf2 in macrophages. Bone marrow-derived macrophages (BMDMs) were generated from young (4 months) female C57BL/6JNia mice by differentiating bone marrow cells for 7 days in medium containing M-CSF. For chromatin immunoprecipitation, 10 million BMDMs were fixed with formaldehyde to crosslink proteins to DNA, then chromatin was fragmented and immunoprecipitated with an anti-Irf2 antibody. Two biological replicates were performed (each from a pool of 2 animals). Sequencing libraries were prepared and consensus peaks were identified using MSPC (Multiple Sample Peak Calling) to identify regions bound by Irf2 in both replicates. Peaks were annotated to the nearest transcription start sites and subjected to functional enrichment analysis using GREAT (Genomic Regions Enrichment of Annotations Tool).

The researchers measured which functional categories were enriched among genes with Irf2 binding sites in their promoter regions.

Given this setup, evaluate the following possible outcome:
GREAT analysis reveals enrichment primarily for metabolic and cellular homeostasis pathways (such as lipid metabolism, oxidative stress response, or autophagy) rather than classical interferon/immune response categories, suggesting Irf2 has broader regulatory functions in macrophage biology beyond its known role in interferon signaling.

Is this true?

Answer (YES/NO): NO